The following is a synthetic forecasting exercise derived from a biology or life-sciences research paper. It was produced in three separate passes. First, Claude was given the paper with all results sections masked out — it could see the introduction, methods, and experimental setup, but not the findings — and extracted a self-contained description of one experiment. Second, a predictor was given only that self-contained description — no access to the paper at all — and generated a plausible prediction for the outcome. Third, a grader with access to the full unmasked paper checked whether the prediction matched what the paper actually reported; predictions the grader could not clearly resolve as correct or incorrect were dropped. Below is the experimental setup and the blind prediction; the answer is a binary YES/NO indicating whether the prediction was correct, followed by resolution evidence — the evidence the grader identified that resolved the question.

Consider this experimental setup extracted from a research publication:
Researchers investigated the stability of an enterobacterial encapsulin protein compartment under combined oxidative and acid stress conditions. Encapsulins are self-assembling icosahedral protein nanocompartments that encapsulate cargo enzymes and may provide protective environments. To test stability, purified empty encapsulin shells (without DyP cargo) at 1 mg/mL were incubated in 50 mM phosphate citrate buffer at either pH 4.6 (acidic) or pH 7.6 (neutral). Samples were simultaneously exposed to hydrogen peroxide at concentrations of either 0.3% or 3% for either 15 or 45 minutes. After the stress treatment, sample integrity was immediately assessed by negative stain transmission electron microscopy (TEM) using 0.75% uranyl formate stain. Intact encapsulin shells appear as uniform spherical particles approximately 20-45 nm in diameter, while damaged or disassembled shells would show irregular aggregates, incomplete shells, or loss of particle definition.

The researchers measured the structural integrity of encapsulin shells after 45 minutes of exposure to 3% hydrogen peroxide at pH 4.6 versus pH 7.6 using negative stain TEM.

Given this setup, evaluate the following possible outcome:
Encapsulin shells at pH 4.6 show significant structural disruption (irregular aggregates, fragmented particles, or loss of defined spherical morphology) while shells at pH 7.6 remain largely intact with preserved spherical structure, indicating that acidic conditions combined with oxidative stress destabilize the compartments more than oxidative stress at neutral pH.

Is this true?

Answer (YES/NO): NO